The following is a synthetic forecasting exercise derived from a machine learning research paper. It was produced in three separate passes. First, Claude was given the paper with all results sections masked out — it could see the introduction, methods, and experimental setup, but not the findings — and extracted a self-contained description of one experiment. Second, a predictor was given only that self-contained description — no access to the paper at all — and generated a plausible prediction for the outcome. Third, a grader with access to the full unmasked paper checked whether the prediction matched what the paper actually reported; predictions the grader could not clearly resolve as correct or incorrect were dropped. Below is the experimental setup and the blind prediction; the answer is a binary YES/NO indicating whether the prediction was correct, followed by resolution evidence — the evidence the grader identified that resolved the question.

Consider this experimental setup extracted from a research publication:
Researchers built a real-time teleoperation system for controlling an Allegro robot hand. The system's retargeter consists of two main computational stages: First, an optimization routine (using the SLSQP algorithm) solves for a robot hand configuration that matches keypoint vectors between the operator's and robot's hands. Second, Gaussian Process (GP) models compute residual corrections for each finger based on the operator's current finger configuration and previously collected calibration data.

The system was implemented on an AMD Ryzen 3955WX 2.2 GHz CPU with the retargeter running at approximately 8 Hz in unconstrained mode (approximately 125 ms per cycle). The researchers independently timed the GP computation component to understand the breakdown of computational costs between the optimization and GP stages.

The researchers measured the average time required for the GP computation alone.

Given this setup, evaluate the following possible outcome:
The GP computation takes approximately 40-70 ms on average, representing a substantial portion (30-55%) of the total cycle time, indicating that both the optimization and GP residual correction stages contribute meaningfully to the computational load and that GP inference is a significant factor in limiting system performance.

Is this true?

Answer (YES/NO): NO